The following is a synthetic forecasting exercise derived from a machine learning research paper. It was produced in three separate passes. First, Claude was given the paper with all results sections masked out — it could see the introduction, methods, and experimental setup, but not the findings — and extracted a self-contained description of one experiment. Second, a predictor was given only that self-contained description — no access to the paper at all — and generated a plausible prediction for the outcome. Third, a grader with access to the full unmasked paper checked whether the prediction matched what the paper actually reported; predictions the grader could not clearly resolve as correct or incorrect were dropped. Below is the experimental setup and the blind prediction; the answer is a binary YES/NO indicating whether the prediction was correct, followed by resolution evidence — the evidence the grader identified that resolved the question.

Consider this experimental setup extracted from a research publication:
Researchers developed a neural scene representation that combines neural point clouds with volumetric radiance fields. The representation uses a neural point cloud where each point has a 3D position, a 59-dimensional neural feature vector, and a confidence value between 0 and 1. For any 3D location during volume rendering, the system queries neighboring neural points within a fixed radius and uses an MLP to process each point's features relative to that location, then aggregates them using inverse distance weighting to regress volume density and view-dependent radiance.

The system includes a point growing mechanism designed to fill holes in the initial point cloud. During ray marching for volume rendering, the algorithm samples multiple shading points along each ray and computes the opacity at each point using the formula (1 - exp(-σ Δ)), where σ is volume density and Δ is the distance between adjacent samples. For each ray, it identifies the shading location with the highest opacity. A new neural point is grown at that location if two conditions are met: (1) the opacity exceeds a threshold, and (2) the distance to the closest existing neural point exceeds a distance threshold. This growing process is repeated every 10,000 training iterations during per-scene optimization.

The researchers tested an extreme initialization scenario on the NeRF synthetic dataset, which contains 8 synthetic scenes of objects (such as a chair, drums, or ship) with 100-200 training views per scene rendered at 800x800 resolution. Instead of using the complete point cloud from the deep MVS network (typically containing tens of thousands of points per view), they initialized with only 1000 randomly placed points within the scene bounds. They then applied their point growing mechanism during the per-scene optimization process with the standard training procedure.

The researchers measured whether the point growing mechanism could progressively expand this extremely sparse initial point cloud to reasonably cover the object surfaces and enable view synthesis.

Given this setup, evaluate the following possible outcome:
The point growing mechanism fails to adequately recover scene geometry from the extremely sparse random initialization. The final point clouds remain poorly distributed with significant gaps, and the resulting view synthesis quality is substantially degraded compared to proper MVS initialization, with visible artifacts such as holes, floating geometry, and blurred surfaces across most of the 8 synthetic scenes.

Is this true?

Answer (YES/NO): NO